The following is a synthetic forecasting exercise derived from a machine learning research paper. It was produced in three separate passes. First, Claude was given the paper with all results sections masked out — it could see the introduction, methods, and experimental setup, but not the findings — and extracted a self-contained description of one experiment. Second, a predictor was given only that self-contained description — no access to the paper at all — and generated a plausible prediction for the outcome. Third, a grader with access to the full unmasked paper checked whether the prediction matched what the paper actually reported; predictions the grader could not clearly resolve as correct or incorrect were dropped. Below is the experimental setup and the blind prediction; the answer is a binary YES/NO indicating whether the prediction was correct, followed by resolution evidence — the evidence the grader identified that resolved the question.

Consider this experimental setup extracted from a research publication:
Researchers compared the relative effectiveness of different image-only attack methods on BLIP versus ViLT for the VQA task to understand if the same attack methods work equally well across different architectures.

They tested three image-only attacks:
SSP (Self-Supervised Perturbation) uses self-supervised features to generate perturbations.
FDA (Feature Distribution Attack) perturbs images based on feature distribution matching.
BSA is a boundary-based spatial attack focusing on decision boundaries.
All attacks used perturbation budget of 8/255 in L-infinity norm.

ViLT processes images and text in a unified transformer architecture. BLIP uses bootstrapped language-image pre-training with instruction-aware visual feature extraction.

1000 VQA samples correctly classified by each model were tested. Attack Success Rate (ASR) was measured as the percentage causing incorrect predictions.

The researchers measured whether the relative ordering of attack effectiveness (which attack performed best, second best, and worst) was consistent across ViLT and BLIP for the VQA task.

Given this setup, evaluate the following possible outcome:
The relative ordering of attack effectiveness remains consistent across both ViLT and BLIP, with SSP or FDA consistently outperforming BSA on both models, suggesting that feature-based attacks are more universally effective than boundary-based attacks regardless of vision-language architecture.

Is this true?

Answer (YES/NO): NO